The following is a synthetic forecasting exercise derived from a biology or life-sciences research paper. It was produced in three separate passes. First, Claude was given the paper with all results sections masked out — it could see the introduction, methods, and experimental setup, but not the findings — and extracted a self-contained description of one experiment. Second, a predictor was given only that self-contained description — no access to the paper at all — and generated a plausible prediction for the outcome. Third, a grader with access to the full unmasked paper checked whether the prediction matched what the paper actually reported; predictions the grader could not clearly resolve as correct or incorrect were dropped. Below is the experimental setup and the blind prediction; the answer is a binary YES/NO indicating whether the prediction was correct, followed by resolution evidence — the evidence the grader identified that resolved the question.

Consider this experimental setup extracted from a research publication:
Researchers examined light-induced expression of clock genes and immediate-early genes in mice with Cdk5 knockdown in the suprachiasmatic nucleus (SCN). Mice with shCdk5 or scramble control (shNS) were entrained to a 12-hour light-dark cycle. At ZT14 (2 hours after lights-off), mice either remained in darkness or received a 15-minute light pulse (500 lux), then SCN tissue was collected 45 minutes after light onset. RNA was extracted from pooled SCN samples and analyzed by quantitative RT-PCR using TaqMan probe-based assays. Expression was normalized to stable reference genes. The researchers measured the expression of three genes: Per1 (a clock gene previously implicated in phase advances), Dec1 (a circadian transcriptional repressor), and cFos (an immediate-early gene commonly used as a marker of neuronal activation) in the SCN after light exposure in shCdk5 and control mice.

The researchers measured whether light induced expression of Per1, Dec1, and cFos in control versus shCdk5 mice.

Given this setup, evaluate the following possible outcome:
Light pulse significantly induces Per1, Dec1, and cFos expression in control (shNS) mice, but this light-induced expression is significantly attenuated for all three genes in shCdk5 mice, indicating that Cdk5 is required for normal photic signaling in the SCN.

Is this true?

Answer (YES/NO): NO